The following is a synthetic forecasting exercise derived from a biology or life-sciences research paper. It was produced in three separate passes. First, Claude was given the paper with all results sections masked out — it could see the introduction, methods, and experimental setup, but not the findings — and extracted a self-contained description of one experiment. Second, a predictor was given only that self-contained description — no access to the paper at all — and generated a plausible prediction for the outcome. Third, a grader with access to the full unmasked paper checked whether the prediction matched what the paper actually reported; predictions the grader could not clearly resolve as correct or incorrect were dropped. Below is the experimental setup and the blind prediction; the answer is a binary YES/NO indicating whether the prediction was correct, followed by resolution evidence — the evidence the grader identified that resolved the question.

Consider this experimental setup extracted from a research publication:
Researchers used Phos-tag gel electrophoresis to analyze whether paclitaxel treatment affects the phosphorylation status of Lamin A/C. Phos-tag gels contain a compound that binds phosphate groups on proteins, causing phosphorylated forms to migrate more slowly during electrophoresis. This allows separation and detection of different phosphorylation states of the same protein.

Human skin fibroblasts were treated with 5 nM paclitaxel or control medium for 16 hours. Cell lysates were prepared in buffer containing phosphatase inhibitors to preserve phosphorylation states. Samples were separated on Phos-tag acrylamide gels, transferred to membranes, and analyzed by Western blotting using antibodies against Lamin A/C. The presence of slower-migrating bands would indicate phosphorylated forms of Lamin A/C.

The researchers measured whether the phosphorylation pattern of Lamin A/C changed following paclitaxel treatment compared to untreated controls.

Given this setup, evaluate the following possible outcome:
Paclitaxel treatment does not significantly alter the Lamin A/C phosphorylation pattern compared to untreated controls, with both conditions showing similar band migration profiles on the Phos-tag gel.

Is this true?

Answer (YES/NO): YES